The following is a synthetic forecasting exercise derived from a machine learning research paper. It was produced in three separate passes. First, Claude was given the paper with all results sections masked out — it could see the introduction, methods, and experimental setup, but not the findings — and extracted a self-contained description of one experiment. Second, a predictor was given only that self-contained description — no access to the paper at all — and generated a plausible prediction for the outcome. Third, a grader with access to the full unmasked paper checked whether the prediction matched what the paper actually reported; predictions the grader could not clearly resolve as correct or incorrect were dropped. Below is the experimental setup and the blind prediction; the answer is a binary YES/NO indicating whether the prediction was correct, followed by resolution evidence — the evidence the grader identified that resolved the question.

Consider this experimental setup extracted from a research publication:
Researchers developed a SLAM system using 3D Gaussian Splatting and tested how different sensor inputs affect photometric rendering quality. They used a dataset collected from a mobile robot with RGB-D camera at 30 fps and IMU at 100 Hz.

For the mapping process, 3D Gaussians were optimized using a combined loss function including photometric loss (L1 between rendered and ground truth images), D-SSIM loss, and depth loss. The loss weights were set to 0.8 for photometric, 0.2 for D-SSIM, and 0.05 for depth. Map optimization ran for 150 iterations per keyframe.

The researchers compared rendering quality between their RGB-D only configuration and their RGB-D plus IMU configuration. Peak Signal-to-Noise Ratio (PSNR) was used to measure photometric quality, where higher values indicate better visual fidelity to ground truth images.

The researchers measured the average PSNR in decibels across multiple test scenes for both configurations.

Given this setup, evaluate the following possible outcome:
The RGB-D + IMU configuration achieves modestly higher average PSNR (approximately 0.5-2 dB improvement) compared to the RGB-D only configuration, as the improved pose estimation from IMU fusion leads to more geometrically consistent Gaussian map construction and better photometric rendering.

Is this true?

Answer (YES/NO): YES